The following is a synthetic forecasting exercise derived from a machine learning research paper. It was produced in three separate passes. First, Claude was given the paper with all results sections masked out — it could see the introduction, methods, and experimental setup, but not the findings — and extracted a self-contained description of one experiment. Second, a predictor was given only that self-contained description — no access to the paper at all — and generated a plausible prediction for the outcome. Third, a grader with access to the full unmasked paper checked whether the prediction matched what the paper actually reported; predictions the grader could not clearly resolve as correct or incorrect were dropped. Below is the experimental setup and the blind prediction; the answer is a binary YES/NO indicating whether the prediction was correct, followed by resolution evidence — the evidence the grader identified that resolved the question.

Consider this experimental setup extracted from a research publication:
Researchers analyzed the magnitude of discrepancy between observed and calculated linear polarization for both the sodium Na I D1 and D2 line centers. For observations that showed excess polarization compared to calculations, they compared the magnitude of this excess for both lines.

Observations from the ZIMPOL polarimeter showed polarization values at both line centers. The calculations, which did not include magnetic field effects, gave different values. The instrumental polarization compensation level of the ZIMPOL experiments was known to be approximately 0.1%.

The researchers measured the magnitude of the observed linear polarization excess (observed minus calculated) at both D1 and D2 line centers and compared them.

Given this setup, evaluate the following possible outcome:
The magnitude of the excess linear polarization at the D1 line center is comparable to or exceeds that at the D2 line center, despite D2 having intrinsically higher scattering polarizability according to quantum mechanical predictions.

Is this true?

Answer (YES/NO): YES